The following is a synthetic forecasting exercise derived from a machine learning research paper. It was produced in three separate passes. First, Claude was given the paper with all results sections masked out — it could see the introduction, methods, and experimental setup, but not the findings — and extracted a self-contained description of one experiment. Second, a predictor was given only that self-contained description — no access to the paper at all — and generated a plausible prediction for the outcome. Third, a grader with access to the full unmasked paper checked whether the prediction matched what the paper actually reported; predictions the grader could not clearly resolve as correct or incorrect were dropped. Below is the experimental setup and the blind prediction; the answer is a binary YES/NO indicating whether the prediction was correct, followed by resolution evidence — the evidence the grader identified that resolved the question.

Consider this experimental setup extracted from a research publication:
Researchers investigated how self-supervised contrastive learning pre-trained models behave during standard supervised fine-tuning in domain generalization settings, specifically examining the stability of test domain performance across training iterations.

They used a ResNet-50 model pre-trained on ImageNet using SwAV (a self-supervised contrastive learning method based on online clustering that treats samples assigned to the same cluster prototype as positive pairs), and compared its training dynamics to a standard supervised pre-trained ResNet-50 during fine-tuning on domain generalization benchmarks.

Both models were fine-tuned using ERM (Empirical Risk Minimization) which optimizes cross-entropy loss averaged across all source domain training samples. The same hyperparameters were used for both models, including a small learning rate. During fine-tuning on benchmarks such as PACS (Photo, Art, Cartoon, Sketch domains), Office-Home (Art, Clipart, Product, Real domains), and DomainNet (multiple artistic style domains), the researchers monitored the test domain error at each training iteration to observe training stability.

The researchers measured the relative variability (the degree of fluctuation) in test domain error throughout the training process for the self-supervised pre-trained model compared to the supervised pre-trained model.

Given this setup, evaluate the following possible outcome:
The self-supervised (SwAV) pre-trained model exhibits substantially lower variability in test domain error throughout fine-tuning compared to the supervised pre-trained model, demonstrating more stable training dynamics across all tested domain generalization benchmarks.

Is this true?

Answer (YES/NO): NO